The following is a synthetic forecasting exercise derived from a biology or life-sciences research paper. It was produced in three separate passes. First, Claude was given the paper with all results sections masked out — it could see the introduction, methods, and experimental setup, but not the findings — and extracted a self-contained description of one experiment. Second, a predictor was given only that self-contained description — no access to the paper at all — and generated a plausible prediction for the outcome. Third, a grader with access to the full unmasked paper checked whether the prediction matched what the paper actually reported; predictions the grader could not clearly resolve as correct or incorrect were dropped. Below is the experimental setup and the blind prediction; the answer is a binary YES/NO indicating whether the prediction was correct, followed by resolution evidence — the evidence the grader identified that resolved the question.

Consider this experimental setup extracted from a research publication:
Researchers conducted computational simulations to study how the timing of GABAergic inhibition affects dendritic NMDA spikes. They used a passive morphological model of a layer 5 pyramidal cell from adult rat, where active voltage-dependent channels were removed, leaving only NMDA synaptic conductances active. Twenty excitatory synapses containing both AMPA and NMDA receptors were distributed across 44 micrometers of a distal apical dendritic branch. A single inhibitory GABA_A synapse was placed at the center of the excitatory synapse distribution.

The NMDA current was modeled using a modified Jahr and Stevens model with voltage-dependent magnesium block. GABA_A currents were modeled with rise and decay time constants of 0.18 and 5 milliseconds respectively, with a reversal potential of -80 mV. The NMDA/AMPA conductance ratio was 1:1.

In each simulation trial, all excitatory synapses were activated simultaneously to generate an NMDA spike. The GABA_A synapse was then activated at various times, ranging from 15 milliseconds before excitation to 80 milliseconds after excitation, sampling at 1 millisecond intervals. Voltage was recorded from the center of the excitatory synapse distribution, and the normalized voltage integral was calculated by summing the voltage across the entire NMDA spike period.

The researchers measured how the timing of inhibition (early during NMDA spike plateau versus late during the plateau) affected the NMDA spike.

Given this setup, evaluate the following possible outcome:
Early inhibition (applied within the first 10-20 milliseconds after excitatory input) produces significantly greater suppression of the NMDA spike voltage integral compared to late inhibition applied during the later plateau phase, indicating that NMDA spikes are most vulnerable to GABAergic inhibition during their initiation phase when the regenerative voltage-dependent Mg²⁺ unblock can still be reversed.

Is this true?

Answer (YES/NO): NO